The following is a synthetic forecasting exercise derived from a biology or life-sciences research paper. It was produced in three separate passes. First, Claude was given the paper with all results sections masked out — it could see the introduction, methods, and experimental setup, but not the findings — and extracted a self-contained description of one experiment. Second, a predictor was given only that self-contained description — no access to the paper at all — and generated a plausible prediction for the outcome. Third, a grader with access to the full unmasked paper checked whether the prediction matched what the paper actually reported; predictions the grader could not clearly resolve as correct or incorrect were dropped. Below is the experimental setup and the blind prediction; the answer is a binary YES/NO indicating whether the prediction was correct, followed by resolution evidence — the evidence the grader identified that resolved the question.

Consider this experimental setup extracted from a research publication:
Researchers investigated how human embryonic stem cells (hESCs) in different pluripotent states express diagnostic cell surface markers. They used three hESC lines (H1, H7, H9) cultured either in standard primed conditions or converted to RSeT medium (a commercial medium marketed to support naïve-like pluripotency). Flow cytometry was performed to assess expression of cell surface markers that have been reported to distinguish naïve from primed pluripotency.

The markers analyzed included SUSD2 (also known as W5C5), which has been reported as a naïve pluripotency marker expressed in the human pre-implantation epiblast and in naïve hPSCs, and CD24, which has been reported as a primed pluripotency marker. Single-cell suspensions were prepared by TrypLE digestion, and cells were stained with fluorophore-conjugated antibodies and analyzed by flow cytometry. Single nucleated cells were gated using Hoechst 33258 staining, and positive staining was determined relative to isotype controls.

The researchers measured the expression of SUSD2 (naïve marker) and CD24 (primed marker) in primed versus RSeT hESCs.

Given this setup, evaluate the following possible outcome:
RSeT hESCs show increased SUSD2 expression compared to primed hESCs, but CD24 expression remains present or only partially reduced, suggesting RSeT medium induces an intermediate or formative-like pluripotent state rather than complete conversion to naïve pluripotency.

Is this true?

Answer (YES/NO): NO